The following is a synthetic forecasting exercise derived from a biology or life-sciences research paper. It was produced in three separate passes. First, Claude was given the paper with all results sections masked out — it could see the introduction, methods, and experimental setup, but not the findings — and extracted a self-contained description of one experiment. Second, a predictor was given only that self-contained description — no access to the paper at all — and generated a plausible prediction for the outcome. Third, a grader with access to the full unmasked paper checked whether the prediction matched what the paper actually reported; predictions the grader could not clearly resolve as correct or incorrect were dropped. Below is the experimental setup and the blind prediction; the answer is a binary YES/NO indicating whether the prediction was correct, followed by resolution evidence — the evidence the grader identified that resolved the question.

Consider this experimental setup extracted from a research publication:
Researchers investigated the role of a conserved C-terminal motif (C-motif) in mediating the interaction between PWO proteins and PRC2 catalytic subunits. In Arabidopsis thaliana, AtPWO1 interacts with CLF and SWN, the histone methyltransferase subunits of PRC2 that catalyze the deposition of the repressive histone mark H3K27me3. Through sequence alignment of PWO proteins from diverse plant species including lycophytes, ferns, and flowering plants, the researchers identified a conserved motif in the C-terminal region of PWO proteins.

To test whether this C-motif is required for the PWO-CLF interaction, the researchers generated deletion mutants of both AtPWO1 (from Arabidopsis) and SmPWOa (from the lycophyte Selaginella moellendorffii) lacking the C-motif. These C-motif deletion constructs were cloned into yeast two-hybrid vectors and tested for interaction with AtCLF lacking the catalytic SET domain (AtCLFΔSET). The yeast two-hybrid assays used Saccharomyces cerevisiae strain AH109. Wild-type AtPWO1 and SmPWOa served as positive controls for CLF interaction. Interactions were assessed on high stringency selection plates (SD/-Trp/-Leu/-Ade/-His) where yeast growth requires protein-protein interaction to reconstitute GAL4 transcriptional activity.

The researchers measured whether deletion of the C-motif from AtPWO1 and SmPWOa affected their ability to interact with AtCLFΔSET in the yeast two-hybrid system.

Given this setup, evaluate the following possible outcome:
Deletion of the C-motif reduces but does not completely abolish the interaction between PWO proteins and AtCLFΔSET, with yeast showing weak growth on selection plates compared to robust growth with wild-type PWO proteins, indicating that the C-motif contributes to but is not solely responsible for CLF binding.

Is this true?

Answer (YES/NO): NO